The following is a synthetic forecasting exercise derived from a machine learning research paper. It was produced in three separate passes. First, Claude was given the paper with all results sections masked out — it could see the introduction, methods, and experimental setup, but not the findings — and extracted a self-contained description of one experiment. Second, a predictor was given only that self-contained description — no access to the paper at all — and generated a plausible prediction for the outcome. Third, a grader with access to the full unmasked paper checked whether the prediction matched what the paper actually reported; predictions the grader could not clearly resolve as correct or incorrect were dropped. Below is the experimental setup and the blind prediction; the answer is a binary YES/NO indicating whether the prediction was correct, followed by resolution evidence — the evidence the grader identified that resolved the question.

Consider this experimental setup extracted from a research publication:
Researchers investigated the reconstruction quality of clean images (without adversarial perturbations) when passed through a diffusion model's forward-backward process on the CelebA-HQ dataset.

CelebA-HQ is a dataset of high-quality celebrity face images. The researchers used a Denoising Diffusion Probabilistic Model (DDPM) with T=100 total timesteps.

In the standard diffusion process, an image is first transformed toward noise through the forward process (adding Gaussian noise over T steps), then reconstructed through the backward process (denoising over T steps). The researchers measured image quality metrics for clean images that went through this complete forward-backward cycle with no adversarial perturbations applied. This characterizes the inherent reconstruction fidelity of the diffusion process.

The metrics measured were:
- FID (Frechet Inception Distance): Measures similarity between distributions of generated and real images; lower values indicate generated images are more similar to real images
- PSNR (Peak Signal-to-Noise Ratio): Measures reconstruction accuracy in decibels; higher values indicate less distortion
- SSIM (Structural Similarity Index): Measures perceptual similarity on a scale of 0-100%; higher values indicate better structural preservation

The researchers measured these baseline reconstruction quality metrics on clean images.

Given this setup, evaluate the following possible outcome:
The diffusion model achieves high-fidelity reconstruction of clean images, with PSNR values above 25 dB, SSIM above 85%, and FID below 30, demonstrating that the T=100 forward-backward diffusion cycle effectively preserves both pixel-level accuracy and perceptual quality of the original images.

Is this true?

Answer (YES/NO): YES